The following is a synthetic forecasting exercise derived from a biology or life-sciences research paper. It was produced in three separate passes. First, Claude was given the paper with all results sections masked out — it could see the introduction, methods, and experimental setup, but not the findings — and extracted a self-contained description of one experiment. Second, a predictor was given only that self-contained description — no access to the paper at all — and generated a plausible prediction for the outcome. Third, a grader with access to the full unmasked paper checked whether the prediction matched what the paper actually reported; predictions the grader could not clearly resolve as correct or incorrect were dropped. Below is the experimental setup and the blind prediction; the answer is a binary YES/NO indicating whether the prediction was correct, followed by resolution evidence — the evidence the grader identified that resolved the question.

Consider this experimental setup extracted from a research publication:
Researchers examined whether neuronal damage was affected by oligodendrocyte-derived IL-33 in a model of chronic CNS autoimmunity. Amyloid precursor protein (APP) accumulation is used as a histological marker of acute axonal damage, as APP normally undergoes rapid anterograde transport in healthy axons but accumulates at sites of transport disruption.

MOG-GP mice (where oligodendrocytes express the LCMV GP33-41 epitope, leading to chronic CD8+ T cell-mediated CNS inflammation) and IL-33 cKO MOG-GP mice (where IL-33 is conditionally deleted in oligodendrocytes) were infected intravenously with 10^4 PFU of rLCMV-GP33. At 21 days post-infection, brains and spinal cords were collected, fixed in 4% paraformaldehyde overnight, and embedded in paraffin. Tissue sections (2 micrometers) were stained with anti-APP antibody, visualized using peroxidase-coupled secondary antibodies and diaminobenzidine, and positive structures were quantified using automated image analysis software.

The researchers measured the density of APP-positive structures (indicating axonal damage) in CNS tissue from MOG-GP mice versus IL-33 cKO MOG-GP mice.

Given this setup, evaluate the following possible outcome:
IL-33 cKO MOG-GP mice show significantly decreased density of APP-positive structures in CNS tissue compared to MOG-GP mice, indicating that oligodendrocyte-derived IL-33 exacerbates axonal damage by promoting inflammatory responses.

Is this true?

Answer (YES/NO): YES